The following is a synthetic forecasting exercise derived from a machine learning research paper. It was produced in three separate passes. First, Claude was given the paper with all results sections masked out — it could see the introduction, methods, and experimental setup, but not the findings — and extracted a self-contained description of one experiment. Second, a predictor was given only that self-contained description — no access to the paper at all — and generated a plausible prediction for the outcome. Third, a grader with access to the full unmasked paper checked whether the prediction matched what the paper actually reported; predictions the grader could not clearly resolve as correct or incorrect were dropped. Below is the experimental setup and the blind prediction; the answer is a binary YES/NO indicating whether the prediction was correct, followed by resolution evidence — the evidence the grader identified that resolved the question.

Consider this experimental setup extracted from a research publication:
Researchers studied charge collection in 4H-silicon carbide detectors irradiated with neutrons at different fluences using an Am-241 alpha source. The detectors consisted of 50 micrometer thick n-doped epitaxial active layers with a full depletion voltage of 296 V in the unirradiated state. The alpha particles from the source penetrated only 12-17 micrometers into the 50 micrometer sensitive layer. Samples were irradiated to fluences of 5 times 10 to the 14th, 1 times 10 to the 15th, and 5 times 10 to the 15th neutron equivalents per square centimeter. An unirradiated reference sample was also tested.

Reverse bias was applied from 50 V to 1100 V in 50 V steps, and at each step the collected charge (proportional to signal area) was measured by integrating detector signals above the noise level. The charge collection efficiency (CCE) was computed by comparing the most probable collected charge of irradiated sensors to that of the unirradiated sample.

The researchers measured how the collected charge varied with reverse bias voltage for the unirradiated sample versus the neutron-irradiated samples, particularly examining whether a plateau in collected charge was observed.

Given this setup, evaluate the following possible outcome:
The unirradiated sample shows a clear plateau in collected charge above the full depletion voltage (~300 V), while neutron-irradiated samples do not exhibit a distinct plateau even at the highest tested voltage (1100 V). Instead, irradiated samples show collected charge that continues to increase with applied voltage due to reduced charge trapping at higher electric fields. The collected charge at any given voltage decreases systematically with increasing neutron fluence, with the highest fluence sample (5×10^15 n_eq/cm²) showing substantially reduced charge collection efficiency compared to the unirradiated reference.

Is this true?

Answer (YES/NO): NO